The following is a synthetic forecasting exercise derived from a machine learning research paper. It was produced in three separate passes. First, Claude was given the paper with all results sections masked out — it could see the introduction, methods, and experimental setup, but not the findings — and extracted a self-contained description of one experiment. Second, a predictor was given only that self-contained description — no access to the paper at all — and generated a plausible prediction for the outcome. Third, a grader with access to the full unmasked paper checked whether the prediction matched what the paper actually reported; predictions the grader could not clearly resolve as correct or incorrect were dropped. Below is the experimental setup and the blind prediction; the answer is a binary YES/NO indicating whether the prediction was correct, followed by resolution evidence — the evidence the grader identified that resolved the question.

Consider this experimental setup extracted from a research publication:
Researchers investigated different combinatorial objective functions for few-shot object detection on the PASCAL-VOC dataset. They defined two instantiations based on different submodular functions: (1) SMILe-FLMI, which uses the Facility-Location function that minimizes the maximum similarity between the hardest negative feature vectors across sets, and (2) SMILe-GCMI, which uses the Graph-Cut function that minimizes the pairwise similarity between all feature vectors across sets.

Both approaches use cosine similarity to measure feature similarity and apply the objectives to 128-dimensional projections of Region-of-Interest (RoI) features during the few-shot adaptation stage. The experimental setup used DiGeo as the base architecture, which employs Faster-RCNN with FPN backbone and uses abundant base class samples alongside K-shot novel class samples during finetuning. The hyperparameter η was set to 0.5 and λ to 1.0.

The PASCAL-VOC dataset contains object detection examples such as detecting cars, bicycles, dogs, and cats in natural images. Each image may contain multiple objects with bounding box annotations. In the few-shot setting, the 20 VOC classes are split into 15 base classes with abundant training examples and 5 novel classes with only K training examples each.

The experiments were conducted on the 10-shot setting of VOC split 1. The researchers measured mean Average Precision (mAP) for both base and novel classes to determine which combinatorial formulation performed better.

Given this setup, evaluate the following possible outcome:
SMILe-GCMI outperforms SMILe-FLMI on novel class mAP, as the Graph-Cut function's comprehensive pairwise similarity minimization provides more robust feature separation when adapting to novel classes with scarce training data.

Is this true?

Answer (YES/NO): NO